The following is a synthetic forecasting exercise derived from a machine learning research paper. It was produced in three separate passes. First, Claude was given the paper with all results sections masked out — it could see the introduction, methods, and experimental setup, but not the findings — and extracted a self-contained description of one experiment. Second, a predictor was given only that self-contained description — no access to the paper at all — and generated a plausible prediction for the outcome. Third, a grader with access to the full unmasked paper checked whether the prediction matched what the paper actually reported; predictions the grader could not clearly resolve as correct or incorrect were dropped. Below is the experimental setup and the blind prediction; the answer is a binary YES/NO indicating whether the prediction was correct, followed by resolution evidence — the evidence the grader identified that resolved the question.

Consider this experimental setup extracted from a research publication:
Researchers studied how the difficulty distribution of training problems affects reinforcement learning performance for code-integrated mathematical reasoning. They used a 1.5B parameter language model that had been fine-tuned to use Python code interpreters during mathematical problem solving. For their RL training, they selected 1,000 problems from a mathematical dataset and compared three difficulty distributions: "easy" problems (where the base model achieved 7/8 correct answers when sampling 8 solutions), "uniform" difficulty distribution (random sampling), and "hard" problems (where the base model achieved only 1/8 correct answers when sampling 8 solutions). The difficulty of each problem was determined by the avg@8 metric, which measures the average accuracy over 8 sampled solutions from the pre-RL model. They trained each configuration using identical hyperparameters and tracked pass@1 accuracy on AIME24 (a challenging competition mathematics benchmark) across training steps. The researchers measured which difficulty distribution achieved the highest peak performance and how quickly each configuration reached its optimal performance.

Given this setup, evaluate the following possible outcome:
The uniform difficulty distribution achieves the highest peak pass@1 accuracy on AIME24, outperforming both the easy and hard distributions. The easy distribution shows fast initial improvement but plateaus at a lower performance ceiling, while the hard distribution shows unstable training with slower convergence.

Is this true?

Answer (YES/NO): NO